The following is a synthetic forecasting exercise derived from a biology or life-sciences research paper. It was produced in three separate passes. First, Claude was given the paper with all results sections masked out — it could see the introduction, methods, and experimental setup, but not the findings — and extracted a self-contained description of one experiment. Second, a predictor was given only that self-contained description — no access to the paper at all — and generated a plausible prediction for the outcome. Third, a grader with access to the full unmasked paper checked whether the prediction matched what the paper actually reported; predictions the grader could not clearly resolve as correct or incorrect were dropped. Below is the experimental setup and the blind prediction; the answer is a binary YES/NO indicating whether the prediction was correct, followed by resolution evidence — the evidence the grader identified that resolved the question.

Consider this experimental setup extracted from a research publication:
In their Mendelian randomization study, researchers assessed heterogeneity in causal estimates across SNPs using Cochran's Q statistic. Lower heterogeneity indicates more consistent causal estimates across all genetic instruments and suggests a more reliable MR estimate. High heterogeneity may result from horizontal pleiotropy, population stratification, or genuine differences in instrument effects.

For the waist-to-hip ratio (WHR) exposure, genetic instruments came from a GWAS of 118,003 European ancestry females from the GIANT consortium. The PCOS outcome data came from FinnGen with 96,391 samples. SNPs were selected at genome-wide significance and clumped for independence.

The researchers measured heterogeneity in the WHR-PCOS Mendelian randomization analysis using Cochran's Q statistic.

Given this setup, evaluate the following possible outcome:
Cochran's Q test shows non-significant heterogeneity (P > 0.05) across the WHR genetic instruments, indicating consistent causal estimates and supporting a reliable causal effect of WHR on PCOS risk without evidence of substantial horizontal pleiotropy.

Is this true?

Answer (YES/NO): NO